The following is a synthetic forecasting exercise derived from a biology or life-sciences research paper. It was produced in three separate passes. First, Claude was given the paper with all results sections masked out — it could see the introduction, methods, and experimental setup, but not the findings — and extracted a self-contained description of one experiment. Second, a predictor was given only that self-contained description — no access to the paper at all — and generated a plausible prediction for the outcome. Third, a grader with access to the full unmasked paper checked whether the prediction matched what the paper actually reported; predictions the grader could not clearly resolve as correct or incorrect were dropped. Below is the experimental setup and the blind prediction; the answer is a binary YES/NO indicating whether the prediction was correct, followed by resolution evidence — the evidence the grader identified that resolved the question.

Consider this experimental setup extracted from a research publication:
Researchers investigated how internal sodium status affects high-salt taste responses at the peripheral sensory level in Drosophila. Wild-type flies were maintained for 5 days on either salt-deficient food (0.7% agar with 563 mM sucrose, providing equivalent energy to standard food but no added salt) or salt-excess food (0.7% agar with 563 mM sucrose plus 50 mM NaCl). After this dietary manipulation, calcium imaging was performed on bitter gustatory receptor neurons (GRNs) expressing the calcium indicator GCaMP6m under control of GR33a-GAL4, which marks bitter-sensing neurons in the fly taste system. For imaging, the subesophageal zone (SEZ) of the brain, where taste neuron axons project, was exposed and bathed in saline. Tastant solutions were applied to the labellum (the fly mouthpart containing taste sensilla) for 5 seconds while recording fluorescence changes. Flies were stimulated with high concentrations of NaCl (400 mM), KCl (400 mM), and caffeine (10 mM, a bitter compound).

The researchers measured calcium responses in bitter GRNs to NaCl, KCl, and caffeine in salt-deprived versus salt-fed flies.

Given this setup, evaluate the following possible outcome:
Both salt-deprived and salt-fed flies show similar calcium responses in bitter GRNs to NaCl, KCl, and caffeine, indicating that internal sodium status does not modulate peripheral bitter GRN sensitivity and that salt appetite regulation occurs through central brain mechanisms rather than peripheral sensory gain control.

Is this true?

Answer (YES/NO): NO